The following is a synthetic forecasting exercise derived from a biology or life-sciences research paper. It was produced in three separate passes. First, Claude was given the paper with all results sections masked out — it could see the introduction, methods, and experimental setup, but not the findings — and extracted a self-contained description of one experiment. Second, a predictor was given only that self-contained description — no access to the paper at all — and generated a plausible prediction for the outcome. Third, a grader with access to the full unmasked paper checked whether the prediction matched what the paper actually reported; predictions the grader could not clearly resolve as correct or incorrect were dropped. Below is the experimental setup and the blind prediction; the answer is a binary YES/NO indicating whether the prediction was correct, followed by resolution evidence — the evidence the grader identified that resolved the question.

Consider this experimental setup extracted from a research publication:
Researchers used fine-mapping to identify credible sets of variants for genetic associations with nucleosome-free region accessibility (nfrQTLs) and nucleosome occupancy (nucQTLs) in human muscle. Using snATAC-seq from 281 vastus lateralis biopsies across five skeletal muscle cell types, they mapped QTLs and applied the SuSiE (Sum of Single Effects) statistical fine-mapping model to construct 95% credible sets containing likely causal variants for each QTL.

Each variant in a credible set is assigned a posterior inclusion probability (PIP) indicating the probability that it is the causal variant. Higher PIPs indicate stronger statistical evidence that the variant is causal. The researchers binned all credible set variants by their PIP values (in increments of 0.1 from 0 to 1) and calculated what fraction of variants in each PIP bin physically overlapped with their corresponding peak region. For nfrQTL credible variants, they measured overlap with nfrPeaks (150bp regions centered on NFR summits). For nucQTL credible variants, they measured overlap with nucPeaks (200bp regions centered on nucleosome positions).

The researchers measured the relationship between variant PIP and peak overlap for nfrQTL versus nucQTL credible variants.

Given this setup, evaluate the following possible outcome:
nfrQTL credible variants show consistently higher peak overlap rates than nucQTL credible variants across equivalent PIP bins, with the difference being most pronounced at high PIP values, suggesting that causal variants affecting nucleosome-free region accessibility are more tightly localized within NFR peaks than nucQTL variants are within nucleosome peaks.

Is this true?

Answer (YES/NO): YES